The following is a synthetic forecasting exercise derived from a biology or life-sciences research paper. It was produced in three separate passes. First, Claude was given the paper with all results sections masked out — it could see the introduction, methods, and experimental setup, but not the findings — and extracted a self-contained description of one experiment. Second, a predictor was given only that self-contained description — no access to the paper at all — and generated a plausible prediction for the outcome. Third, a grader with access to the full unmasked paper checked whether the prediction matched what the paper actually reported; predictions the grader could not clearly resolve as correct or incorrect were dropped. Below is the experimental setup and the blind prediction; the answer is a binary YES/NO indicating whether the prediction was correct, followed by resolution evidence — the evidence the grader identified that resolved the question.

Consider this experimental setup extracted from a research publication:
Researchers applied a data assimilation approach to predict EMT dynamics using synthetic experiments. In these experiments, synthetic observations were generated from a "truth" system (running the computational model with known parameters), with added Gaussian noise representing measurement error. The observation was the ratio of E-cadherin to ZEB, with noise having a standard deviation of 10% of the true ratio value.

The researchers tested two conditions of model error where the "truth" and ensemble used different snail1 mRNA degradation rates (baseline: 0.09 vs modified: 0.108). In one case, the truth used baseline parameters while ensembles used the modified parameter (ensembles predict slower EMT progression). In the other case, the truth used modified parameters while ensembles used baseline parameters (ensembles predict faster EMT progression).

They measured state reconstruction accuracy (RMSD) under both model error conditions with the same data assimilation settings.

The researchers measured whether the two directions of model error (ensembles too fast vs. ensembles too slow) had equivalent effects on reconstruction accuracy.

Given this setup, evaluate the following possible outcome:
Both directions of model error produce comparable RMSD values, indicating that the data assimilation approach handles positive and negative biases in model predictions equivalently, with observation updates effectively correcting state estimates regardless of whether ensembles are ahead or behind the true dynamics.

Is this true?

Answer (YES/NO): NO